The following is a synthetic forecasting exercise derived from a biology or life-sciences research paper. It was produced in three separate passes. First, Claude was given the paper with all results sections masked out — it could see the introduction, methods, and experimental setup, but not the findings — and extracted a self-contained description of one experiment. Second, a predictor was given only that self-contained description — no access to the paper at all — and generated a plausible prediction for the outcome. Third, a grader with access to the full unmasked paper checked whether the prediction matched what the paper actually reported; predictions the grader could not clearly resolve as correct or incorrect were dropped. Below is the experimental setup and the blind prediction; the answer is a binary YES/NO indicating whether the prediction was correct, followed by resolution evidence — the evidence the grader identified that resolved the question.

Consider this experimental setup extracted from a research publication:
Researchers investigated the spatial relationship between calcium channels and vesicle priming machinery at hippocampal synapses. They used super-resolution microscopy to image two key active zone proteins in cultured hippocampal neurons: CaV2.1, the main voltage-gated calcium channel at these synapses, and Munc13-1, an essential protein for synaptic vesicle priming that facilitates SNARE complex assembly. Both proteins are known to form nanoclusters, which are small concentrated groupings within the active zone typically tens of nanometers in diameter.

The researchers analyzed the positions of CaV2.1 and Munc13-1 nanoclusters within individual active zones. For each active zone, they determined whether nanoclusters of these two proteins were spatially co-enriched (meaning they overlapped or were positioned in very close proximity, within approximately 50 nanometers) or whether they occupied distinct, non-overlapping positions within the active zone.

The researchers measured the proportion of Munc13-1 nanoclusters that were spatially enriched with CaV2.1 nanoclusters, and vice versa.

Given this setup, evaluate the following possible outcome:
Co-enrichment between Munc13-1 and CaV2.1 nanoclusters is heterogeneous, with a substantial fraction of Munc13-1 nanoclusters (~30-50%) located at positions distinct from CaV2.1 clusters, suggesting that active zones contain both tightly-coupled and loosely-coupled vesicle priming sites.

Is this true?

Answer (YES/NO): NO